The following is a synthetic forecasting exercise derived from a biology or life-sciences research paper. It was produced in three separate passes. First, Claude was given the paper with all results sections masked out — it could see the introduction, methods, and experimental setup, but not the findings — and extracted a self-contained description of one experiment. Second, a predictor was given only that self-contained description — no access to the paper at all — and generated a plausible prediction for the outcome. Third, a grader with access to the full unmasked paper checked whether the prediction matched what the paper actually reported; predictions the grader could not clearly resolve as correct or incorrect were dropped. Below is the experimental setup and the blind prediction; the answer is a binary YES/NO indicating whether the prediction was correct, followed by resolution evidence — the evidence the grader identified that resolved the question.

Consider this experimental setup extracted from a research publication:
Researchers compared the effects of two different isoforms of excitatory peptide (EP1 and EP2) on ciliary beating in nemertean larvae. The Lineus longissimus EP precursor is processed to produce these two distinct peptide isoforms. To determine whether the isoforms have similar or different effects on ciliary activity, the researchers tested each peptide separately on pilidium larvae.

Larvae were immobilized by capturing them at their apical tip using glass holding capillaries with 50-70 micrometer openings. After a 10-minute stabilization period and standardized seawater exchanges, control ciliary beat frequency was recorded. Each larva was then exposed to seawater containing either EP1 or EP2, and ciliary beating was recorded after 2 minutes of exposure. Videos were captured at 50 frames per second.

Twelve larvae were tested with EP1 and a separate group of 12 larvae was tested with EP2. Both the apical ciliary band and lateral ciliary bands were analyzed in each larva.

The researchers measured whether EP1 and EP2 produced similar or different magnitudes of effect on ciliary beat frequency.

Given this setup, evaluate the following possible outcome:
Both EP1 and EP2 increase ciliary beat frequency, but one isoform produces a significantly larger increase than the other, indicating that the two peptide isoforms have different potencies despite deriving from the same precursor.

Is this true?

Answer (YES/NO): YES